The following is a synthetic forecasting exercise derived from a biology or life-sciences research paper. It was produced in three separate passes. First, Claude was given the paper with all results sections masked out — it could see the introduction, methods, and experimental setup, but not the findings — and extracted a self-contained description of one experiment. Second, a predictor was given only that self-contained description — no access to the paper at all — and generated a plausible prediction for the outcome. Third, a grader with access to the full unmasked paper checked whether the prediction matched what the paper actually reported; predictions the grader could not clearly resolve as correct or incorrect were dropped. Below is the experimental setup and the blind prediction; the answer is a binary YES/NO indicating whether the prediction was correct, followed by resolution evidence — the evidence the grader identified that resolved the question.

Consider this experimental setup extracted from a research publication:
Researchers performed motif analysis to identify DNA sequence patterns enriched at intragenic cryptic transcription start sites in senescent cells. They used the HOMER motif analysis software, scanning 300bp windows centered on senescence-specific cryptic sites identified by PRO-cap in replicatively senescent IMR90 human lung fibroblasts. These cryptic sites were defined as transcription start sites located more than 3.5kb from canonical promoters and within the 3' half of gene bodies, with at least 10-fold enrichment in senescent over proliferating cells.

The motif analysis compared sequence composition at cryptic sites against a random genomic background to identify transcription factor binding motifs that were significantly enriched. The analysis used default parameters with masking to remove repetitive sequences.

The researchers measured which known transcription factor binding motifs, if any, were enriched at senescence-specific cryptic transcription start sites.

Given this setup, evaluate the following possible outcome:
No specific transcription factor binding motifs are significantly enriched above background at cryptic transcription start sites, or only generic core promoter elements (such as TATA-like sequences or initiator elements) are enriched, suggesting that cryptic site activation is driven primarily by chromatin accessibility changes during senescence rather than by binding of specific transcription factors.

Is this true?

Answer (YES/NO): NO